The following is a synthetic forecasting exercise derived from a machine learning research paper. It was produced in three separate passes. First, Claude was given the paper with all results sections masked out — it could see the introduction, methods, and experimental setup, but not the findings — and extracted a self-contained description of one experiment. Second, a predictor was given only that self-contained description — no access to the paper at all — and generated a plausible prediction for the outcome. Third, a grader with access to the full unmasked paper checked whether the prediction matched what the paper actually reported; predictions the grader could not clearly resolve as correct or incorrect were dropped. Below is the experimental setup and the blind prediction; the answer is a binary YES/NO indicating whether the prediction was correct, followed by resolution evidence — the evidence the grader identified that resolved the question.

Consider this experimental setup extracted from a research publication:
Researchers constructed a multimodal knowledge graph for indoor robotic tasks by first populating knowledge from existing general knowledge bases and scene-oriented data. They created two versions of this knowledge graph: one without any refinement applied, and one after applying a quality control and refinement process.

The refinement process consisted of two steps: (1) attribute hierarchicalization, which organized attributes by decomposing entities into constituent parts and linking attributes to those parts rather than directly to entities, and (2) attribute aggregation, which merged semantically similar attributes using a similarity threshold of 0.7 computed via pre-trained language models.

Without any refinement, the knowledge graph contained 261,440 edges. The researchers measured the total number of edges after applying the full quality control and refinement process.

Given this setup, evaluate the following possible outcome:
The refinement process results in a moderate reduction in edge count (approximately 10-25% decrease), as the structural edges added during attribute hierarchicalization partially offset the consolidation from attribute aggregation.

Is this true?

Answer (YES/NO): NO